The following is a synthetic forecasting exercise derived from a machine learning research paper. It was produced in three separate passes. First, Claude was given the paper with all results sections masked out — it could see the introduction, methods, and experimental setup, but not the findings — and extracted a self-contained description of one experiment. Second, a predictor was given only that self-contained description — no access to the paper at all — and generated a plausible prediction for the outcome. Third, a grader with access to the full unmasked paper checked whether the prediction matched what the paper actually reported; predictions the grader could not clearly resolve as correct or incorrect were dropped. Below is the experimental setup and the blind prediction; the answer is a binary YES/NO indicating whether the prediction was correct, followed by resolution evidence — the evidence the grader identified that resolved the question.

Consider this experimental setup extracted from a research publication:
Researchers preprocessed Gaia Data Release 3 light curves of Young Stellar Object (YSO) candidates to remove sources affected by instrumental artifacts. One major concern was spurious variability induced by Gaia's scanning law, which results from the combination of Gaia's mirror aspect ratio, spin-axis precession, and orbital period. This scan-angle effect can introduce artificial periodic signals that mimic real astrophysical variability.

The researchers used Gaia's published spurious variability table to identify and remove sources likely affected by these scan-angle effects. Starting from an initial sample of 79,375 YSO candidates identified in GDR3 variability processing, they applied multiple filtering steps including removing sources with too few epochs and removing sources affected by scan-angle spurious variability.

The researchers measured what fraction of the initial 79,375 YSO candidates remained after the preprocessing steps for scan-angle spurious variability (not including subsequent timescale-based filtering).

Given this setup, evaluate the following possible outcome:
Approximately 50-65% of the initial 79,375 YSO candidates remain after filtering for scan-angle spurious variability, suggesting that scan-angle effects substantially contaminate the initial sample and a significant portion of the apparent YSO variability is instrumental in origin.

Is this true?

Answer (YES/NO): NO